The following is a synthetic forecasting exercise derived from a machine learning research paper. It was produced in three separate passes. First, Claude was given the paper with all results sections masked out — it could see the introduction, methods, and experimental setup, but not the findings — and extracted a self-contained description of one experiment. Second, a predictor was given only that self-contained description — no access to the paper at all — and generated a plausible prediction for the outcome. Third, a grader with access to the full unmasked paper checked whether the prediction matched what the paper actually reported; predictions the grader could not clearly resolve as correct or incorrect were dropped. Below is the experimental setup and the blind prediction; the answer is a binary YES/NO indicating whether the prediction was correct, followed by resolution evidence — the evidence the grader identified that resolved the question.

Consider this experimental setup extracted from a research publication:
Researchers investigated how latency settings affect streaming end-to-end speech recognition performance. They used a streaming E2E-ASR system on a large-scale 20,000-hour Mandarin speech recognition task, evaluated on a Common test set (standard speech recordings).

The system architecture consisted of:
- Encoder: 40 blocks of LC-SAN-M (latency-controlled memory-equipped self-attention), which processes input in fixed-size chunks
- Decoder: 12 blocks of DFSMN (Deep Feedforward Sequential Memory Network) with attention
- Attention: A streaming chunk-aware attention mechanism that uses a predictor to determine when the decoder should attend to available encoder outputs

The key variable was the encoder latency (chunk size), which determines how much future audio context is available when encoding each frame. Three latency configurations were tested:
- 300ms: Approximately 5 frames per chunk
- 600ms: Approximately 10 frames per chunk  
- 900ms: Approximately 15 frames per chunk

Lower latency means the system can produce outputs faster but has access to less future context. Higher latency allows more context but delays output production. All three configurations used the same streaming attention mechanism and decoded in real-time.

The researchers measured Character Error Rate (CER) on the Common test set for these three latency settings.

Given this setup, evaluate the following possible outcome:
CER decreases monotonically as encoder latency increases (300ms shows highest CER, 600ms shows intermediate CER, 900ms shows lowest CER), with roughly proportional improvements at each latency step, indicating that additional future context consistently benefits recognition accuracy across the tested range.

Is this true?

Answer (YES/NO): NO